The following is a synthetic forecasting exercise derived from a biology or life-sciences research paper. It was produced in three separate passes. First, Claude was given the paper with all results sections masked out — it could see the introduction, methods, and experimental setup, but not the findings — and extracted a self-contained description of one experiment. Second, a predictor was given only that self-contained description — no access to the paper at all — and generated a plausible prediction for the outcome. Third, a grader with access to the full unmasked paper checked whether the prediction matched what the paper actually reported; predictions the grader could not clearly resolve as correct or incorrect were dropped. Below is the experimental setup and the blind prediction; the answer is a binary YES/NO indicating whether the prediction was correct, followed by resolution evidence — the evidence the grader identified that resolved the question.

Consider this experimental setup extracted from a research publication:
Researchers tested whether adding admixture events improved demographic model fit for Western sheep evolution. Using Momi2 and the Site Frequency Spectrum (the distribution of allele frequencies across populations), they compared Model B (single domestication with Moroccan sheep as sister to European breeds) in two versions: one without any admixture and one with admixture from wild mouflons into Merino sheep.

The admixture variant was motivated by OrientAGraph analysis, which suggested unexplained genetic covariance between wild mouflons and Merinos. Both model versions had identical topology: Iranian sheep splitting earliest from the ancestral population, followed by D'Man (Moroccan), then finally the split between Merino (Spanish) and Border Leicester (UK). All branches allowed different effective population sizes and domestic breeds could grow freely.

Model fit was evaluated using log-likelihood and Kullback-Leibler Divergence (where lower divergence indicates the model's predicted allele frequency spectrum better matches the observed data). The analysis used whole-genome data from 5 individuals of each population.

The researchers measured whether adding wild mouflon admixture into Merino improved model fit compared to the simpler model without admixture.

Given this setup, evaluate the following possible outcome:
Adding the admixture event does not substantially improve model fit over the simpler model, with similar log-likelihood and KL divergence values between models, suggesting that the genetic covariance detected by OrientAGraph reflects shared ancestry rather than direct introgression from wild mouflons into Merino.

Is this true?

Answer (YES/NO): NO